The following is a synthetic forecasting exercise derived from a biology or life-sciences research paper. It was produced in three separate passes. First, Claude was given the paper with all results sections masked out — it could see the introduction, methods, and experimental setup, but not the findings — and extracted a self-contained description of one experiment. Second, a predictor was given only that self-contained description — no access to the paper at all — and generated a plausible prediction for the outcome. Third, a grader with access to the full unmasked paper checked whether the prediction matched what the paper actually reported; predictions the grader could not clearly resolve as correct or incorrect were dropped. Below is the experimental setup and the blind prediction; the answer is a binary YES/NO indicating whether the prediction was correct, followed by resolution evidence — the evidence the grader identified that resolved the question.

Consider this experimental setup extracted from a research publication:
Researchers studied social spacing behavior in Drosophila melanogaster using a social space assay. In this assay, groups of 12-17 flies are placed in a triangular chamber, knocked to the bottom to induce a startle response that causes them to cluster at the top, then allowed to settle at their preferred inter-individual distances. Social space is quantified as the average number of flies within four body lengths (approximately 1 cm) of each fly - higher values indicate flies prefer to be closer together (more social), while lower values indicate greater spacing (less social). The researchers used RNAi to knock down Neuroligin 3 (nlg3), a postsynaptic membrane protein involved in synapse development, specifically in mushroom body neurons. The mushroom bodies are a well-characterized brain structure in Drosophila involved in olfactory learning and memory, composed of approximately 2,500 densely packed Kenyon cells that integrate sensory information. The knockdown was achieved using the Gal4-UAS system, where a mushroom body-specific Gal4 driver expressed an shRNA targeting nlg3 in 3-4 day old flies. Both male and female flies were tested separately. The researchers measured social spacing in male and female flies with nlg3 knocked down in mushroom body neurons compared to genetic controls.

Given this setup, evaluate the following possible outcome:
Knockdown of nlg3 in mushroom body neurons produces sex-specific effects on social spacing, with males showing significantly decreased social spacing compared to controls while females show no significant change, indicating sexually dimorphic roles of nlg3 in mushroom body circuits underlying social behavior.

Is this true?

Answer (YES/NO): NO